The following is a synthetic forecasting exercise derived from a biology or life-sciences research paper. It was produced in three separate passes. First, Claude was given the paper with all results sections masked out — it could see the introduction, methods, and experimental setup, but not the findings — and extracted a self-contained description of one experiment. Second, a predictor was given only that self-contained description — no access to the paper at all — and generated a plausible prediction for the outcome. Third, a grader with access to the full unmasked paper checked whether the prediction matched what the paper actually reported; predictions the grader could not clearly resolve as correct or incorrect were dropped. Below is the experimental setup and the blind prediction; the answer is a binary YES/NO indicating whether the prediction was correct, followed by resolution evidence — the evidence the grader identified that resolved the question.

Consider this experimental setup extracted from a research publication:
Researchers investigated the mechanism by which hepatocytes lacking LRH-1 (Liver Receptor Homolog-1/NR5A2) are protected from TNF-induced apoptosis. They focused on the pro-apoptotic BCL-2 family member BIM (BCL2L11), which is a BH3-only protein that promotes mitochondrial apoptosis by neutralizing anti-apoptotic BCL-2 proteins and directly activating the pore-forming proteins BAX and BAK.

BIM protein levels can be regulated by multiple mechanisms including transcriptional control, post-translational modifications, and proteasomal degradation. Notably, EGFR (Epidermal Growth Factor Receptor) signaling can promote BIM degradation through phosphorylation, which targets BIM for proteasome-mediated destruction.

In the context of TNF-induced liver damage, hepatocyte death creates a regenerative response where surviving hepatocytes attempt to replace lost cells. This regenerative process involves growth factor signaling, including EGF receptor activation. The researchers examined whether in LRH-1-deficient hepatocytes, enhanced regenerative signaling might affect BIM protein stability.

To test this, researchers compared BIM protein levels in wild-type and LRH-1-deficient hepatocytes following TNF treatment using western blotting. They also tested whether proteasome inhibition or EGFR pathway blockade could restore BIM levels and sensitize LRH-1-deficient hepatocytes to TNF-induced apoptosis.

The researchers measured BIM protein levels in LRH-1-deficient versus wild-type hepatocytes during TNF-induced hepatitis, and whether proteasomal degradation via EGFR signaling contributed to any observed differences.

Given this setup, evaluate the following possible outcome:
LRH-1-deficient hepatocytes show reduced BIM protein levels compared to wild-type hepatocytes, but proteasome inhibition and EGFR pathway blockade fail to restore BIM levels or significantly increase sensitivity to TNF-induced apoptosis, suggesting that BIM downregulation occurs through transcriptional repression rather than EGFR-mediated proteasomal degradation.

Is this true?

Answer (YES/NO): NO